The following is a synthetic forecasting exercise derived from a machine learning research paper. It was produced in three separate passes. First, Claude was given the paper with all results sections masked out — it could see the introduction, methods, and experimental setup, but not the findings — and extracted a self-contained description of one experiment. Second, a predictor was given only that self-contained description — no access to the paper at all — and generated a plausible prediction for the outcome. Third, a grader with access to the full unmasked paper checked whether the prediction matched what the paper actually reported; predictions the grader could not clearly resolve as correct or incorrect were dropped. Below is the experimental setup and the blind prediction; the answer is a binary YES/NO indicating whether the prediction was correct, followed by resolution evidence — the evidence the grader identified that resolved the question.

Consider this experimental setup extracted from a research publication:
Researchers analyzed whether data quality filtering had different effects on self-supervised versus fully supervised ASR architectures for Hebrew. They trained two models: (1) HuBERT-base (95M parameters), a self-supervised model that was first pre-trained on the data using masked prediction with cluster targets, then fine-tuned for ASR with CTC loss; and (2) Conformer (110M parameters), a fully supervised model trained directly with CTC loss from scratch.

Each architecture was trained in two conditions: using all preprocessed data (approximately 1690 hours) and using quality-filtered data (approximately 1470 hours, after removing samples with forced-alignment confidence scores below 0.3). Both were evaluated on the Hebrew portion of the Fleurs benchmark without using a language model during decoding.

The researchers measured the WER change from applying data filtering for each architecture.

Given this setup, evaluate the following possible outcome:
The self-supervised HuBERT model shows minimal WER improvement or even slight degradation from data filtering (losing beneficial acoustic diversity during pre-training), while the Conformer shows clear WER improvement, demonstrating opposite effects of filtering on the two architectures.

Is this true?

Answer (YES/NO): NO